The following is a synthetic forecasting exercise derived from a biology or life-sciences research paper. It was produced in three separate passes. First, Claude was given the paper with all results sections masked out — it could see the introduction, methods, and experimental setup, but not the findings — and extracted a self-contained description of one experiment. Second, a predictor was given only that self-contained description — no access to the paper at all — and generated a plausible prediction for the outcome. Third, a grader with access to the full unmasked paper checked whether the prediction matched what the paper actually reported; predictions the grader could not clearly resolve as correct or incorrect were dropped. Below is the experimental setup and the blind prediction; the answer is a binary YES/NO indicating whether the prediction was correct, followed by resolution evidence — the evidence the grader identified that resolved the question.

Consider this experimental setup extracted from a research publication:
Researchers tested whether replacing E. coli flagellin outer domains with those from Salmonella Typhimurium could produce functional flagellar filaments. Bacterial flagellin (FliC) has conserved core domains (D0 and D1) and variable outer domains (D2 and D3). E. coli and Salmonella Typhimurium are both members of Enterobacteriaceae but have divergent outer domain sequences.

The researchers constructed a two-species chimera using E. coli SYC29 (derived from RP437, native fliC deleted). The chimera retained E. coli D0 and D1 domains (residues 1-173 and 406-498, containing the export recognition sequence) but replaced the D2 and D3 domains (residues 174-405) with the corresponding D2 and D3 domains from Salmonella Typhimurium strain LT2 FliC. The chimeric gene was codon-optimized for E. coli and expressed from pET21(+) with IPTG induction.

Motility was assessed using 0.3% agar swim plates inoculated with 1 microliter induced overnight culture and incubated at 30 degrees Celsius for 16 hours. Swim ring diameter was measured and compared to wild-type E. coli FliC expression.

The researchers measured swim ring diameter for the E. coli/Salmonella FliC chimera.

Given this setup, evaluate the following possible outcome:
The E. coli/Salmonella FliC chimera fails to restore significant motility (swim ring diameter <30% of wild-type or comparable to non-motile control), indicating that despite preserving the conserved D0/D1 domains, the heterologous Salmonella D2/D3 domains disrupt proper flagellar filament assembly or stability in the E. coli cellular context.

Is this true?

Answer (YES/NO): NO